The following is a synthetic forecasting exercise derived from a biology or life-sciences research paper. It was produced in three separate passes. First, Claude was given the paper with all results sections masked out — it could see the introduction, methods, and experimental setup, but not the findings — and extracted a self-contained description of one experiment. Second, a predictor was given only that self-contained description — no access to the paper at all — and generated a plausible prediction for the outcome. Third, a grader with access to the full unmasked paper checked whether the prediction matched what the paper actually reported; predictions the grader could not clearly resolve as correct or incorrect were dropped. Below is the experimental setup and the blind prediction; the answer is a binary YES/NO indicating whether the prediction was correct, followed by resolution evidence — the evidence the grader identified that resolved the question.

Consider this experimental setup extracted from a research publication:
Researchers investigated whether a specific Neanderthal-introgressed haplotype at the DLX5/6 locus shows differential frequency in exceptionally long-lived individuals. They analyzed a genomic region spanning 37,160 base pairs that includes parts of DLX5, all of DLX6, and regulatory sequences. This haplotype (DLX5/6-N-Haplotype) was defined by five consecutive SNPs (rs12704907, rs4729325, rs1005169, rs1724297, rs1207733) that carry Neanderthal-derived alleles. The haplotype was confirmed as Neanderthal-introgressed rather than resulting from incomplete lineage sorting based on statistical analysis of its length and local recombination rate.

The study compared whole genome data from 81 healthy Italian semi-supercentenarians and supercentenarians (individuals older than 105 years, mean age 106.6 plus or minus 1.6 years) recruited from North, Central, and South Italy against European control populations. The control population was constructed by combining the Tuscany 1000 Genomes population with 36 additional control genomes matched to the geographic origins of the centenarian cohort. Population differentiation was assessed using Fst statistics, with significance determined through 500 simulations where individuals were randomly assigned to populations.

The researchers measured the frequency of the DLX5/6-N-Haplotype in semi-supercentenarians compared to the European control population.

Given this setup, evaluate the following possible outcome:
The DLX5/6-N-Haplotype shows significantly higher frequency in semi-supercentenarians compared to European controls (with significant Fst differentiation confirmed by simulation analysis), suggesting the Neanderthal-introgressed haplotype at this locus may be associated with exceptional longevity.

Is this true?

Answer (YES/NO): NO